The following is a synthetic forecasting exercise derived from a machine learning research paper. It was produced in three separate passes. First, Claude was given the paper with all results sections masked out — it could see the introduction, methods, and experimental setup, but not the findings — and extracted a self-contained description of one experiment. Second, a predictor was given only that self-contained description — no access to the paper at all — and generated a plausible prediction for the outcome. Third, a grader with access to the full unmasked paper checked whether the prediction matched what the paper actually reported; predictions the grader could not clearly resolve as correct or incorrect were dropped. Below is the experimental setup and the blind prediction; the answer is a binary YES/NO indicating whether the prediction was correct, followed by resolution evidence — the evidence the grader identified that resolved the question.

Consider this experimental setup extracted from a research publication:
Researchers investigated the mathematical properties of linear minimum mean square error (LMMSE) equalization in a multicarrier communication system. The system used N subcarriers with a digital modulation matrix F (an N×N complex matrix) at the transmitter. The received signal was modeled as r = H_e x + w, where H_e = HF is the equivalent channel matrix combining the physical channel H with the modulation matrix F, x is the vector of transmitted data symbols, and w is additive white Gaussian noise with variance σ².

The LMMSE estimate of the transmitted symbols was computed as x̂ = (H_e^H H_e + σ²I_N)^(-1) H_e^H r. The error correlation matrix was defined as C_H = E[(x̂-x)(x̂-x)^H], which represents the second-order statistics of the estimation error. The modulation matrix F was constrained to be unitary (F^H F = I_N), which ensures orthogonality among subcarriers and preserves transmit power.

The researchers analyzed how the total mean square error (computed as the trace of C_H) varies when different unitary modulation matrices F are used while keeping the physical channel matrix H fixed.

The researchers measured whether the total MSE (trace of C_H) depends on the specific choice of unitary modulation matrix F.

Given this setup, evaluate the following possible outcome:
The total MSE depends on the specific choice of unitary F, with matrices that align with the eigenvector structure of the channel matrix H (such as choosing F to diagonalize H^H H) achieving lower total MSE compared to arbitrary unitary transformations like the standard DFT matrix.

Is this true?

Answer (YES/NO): NO